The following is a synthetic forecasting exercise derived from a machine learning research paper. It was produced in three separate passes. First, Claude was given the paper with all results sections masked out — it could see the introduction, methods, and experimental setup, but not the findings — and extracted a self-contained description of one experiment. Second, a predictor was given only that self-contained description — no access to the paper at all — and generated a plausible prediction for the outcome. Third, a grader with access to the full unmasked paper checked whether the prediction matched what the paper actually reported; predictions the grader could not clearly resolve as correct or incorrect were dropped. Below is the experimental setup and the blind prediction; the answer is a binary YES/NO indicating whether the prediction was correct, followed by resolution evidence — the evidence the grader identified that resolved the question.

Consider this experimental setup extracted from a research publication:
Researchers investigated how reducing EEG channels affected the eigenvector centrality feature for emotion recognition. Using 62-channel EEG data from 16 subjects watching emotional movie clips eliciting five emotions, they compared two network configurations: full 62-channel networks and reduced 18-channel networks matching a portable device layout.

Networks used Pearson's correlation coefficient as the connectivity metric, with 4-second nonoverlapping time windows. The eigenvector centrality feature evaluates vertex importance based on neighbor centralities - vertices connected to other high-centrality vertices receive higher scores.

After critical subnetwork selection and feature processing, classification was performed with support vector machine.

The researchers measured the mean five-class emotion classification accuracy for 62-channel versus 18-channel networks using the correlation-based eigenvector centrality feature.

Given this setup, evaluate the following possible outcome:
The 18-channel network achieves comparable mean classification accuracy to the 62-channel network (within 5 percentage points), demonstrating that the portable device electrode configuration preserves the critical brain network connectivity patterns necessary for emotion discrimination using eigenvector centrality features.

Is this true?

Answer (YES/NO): YES